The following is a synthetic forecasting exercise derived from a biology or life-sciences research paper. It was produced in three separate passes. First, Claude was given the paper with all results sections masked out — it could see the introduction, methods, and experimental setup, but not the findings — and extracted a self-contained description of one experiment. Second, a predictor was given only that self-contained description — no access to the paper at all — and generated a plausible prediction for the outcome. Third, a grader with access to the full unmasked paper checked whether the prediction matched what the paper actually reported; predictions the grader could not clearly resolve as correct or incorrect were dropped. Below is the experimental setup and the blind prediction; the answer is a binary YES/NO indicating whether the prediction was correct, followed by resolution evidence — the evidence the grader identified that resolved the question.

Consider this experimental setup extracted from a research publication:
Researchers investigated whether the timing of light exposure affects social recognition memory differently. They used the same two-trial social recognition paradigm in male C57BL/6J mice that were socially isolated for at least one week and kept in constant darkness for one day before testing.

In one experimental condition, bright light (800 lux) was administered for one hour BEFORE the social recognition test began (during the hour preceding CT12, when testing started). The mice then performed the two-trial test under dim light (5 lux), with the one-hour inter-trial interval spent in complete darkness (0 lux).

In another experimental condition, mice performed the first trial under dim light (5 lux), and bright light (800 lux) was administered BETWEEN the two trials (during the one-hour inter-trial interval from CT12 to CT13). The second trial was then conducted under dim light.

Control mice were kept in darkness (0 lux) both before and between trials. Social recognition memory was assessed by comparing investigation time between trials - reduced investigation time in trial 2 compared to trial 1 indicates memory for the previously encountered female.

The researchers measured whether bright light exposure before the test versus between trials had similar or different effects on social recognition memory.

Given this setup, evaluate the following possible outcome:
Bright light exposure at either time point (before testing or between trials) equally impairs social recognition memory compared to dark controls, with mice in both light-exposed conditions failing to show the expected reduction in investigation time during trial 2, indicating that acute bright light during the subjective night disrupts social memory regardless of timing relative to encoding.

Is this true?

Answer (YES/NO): NO